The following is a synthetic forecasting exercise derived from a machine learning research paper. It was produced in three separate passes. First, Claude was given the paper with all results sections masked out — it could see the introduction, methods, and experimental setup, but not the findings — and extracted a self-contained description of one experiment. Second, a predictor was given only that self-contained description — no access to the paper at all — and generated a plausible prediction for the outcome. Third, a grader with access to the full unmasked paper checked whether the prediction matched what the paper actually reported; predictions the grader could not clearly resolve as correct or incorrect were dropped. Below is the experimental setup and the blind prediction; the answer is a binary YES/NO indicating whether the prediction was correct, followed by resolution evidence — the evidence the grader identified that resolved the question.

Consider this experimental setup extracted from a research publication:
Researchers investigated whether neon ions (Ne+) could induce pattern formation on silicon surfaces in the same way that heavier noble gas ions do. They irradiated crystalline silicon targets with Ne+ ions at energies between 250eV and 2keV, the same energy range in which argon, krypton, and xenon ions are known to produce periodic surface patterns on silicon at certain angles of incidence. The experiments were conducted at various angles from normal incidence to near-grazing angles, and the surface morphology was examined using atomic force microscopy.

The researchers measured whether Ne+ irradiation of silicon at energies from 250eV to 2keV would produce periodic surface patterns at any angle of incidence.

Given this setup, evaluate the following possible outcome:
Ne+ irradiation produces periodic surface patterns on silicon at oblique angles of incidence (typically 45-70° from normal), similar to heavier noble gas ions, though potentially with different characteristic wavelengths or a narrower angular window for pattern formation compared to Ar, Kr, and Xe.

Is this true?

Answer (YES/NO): NO